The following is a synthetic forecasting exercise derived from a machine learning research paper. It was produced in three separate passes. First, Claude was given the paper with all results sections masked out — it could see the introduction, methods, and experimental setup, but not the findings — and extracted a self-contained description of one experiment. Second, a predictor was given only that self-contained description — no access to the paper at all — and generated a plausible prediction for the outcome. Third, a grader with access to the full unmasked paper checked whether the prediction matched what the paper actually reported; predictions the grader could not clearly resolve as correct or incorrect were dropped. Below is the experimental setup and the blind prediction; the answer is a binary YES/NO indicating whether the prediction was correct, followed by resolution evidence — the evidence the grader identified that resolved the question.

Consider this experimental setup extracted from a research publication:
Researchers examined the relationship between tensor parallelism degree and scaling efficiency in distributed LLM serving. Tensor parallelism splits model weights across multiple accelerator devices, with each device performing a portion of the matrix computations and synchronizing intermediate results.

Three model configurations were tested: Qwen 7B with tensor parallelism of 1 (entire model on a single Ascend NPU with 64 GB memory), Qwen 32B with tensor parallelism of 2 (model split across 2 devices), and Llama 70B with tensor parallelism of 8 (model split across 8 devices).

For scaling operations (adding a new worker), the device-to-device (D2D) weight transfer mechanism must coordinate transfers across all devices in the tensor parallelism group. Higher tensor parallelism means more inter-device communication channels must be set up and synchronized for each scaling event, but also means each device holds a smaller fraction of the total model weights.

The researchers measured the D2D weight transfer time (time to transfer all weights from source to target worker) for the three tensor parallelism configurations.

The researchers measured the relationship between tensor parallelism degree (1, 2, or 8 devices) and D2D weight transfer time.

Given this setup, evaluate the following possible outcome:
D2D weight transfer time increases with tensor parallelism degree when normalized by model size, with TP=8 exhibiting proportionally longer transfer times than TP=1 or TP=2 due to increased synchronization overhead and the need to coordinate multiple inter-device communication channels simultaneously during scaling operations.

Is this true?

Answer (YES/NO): NO